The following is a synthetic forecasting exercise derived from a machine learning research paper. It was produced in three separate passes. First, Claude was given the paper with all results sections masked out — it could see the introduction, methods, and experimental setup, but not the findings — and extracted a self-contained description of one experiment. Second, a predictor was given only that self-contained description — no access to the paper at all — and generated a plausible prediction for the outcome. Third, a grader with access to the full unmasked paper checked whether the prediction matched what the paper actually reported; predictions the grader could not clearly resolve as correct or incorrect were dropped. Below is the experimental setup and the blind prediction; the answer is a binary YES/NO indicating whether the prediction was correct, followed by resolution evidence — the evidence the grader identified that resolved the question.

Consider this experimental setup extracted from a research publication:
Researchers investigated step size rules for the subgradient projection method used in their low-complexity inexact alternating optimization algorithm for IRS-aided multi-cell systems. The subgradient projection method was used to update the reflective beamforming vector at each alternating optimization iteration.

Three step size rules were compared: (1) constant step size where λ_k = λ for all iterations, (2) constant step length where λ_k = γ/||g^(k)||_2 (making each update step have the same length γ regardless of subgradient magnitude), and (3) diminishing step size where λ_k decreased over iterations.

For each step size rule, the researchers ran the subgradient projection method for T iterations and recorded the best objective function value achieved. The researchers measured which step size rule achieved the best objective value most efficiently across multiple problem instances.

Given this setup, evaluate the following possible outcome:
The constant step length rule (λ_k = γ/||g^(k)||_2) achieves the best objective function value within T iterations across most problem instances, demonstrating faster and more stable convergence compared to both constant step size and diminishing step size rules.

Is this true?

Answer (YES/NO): YES